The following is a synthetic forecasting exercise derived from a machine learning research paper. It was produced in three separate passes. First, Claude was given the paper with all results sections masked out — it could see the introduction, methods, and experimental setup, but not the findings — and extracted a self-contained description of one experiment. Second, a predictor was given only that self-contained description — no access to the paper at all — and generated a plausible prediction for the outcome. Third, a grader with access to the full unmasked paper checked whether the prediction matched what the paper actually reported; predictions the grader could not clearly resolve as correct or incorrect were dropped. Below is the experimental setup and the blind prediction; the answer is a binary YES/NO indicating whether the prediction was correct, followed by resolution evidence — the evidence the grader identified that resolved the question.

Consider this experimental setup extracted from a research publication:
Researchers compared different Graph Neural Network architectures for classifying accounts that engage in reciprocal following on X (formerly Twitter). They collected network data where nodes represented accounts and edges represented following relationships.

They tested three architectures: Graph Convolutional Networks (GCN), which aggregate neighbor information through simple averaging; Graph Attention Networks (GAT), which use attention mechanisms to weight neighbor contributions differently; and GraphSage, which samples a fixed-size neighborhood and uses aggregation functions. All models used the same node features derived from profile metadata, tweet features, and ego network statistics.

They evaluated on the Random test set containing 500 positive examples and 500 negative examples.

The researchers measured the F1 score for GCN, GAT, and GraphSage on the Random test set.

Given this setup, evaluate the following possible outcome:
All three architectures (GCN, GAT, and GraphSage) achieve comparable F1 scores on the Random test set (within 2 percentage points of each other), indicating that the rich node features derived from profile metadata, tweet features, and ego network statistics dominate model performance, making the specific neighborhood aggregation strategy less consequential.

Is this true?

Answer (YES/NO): NO